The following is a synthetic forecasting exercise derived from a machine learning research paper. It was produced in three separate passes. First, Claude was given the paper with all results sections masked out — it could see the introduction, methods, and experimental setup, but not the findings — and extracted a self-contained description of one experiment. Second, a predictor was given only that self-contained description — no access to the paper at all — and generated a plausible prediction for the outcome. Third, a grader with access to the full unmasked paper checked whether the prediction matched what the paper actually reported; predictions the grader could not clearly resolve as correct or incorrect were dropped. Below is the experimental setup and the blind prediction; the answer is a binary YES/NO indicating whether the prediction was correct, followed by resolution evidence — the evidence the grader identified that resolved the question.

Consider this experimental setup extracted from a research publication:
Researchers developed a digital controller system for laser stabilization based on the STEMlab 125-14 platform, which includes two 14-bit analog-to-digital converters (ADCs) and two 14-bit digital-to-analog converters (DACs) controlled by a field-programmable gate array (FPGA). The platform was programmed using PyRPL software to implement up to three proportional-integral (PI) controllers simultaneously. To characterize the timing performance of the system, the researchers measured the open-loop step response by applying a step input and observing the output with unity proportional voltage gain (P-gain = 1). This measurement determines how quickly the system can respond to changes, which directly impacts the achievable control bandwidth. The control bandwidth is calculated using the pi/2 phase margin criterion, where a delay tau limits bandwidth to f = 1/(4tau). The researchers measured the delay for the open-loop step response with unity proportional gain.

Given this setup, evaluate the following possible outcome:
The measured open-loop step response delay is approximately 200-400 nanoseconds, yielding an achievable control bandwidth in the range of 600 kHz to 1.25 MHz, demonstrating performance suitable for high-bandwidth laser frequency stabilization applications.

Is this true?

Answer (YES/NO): YES